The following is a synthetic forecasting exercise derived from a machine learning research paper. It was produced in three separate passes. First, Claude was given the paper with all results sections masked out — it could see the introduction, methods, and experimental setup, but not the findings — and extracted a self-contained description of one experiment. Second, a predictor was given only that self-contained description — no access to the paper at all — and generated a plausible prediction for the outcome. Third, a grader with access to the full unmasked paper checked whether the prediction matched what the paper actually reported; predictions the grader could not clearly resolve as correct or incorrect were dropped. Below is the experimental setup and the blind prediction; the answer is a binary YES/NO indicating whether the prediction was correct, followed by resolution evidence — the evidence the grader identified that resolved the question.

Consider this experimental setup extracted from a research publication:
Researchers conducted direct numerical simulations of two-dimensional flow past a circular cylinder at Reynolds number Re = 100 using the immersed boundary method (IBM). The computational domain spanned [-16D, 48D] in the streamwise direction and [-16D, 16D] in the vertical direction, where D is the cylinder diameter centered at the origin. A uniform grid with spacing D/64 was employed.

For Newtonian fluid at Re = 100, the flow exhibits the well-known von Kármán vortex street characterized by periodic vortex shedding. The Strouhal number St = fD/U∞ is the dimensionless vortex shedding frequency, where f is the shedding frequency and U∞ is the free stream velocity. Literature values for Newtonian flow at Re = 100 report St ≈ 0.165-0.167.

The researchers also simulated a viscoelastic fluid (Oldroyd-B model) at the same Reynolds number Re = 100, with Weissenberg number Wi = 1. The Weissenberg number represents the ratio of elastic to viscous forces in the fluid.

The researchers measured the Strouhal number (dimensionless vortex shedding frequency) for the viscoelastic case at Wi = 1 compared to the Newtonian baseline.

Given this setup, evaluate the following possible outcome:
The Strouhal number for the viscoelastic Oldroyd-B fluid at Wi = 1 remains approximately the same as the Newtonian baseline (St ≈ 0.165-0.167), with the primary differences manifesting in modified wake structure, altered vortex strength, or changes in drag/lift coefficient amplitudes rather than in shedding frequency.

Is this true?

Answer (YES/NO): NO